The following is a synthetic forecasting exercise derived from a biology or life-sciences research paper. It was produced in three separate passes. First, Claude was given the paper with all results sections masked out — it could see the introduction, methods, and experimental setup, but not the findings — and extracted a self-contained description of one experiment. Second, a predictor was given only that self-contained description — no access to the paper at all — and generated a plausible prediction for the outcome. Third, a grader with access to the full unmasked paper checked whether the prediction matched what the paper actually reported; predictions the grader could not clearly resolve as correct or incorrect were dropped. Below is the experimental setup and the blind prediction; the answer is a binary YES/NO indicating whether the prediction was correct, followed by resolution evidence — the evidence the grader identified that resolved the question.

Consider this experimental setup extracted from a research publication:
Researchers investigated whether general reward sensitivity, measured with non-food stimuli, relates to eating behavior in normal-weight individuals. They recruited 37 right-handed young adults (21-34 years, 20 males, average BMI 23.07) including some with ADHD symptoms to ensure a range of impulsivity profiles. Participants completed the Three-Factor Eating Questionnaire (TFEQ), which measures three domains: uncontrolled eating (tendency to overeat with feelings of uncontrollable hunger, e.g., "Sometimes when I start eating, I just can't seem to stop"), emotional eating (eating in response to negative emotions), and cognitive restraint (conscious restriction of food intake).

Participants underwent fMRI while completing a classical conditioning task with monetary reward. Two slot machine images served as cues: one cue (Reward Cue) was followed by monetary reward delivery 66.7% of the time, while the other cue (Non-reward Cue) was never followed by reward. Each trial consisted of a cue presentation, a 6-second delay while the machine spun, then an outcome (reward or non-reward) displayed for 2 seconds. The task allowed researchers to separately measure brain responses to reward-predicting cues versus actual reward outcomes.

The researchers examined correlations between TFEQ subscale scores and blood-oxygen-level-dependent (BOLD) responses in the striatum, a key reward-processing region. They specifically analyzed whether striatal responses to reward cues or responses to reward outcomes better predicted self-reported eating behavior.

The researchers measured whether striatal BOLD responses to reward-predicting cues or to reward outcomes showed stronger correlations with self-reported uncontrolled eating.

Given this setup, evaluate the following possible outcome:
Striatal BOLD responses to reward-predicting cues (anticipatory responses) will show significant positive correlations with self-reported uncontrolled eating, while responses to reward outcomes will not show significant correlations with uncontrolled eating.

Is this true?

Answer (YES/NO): YES